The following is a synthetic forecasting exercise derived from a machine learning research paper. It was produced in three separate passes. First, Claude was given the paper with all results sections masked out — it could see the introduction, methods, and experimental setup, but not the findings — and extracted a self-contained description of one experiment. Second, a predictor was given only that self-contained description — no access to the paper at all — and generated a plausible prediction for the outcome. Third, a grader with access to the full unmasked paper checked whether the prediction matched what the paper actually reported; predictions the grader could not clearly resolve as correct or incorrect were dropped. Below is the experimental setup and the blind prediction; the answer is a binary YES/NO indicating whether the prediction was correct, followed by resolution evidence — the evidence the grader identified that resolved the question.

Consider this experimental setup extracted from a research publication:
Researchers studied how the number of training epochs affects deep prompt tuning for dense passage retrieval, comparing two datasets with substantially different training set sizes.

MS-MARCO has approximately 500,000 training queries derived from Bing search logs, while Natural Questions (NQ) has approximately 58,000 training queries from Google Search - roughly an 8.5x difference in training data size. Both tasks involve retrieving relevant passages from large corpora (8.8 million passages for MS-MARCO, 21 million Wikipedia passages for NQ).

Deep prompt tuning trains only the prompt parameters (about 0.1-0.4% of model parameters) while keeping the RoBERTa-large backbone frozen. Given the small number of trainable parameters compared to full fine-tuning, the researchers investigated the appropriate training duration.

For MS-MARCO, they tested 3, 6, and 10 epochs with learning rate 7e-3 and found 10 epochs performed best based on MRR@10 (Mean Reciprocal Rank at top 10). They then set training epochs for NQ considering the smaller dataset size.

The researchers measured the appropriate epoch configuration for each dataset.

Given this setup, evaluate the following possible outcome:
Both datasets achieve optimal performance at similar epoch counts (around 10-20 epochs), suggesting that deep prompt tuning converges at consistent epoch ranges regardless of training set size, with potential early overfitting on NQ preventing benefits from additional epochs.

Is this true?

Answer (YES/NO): NO